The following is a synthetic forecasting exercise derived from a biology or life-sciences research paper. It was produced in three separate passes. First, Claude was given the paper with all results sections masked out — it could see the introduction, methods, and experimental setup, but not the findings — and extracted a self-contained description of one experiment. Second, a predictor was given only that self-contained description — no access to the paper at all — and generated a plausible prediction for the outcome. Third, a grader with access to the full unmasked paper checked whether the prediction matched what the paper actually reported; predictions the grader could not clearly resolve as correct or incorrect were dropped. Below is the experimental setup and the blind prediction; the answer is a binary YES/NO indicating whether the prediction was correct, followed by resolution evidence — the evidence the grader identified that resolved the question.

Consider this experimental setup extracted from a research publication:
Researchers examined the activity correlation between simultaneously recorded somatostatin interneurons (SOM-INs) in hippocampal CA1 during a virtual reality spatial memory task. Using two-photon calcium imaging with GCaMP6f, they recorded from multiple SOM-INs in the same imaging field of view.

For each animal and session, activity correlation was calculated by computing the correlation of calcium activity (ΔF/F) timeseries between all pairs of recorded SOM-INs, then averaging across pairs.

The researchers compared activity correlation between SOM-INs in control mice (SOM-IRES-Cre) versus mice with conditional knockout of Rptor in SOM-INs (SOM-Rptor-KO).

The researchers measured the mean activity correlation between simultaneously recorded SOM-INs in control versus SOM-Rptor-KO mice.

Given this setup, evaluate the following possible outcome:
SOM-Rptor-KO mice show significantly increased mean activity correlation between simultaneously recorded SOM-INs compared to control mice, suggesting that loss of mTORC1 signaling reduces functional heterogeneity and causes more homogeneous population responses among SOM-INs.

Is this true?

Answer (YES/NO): YES